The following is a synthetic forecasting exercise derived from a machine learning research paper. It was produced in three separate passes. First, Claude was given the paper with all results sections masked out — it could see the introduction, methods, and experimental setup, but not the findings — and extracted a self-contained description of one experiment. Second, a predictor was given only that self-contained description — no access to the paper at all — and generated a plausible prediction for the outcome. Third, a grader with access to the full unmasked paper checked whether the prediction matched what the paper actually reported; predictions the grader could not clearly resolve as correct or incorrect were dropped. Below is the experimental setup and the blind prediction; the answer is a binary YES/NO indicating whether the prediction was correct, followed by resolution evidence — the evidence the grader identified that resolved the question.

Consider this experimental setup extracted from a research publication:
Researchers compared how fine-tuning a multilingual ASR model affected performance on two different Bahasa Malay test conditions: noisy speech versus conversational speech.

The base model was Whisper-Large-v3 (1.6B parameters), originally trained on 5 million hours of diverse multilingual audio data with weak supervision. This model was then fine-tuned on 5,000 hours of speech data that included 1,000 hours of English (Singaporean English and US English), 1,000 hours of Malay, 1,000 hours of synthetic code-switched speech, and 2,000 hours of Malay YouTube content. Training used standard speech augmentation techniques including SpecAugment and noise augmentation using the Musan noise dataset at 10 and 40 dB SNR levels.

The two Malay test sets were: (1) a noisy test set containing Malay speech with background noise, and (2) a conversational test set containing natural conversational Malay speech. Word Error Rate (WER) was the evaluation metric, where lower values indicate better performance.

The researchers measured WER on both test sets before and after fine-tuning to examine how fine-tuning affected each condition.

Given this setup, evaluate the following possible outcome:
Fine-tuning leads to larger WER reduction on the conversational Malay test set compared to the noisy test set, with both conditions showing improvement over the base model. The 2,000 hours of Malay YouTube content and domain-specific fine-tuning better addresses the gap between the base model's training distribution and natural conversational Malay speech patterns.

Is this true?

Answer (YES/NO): NO